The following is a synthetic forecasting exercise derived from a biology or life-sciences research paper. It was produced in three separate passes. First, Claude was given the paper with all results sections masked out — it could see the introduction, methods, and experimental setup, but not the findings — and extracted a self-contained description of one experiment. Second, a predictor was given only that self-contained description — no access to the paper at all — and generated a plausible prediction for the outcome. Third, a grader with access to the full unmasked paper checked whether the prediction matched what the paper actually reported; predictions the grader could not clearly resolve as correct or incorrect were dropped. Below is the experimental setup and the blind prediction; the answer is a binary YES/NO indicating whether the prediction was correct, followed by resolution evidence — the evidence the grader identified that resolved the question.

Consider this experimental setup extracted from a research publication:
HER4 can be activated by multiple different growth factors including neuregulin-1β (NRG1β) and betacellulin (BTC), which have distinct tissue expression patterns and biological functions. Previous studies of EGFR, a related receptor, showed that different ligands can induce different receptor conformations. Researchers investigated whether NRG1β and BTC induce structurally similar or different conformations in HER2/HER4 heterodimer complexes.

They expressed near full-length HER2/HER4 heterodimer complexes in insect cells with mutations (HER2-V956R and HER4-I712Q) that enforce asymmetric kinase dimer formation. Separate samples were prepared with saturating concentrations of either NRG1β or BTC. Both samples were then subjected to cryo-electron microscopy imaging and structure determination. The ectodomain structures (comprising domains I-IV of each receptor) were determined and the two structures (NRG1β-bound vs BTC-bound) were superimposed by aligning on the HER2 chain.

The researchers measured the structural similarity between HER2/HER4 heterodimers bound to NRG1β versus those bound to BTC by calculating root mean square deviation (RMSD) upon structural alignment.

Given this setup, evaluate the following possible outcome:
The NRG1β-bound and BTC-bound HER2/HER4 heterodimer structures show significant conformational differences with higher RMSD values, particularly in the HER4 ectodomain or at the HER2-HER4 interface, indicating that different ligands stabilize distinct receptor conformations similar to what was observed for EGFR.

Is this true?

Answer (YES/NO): NO